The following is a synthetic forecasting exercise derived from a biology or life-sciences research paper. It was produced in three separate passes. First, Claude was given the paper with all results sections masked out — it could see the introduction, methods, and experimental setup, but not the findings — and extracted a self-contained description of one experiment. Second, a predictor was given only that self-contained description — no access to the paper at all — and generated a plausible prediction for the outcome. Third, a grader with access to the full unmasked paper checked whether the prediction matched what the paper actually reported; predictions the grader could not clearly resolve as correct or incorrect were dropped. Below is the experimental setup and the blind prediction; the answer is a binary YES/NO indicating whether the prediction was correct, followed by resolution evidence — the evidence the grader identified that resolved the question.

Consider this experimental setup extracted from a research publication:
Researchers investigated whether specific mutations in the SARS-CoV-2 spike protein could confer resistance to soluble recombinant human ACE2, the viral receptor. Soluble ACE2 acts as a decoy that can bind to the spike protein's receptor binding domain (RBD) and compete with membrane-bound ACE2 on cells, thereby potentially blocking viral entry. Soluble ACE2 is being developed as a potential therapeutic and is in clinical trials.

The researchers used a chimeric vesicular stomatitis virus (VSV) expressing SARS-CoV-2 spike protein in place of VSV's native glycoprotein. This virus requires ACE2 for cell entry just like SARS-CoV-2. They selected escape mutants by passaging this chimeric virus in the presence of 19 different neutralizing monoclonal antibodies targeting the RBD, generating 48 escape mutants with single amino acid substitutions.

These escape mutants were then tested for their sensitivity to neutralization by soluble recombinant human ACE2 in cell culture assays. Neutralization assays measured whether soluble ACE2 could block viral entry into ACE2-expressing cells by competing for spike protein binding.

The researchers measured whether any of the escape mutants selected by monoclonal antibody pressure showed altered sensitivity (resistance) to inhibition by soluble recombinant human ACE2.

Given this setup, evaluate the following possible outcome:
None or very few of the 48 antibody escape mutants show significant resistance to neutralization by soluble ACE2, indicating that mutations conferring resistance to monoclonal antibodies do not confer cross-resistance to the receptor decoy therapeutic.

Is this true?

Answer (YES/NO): NO